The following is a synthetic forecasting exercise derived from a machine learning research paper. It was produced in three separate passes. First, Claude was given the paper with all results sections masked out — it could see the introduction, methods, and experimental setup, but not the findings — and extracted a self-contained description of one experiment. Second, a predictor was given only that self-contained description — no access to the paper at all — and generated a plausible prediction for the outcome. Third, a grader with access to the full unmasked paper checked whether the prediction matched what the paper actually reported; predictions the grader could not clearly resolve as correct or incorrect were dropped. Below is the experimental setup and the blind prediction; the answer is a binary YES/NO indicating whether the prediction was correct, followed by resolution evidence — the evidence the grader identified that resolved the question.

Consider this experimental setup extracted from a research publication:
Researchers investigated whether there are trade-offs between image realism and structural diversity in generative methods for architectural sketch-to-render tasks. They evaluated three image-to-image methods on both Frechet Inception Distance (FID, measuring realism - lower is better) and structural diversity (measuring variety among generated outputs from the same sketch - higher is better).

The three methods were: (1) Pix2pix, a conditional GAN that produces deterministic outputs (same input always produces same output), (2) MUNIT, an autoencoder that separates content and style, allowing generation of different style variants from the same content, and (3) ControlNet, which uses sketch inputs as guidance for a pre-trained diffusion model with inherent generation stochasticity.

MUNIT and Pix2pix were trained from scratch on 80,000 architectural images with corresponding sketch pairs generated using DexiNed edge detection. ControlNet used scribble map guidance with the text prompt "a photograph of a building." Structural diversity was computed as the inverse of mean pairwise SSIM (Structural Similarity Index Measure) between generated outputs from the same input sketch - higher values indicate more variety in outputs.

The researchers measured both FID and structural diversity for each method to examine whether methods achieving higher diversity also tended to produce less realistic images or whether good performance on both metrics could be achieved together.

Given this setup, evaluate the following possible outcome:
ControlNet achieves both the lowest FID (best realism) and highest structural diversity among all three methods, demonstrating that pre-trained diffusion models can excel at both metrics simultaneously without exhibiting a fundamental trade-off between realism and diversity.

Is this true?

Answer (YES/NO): NO